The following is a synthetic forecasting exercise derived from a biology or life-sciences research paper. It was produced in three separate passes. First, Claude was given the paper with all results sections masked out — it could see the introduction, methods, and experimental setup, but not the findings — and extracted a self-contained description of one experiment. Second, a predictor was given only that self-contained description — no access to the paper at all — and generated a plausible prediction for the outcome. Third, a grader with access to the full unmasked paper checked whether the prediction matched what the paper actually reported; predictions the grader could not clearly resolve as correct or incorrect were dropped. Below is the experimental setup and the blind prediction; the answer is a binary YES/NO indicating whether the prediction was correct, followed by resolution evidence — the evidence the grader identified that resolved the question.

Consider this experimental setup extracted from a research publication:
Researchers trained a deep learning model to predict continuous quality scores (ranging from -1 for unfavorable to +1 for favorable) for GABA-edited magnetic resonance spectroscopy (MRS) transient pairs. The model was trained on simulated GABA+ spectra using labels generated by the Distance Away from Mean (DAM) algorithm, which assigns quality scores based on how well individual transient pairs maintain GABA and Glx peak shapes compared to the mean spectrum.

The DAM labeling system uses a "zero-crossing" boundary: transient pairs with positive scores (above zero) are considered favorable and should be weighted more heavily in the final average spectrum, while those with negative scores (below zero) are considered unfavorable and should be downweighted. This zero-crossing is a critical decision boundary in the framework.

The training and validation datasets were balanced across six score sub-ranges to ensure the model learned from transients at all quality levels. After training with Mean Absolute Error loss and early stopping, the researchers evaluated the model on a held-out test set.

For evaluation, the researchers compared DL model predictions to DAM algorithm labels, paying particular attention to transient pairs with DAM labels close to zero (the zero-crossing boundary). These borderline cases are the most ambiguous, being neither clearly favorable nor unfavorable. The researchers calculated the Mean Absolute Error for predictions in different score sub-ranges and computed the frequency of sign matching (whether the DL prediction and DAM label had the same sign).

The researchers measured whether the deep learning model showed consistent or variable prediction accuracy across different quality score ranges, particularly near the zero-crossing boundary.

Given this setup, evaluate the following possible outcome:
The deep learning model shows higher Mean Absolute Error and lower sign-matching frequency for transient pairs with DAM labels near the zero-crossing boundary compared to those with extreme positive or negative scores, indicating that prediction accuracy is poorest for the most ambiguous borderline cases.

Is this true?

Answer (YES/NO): YES